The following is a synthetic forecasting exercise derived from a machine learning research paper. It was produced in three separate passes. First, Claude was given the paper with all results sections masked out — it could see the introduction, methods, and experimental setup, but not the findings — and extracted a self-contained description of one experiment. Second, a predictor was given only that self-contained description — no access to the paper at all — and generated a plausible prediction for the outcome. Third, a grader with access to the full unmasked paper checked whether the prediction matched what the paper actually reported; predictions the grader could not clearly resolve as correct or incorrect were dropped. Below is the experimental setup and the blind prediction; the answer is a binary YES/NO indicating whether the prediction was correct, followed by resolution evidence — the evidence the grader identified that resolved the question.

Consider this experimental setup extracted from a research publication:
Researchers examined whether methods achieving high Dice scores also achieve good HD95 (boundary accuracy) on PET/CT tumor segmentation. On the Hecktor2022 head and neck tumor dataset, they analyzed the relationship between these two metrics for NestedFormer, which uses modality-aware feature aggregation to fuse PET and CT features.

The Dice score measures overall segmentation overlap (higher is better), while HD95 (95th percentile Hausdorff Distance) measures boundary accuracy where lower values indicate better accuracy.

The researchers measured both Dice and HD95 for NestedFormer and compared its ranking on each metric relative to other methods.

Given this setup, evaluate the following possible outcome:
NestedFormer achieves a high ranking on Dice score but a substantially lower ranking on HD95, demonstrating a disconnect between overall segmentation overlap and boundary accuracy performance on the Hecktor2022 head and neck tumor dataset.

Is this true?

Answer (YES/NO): YES